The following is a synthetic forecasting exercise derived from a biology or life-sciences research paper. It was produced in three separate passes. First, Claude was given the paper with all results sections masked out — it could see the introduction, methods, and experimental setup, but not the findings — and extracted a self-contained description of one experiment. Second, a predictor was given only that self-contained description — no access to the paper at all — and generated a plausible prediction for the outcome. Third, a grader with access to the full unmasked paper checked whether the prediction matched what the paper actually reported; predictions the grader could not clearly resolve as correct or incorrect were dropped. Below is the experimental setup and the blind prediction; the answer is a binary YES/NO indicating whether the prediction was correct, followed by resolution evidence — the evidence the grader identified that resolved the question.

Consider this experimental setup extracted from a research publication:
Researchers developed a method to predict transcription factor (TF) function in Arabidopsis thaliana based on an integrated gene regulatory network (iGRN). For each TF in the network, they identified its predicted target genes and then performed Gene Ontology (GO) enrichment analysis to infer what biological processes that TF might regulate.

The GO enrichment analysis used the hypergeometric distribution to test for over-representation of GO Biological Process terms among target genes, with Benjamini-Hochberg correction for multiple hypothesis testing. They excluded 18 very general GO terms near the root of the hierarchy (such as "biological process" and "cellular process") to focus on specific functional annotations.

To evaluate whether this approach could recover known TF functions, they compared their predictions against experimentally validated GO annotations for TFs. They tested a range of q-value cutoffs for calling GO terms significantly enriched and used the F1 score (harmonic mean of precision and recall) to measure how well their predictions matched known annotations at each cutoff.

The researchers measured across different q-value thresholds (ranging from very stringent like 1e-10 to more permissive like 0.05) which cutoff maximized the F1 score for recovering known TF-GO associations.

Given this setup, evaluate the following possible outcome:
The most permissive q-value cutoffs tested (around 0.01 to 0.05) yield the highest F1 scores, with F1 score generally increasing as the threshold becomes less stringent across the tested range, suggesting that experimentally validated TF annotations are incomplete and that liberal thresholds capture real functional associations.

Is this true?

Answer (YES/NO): NO